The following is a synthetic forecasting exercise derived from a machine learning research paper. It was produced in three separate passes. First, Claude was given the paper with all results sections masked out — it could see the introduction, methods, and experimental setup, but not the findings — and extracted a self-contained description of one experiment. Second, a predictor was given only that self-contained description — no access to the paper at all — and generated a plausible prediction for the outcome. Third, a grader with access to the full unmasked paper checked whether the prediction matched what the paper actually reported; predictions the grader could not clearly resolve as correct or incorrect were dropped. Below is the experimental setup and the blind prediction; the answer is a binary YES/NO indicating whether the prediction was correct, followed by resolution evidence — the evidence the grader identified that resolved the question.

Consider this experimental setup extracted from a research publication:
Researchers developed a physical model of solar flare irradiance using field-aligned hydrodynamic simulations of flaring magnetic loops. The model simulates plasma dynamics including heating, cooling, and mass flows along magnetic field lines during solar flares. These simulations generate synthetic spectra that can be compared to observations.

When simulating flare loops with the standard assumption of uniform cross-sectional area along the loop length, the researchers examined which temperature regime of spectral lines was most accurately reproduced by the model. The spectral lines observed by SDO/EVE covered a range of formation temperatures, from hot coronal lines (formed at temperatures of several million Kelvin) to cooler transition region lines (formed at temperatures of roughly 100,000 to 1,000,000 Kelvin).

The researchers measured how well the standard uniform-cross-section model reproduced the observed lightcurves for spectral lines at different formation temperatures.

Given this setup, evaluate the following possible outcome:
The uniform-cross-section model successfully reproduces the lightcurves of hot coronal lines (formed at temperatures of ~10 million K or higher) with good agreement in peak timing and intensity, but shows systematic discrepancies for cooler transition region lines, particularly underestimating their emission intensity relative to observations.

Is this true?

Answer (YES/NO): NO